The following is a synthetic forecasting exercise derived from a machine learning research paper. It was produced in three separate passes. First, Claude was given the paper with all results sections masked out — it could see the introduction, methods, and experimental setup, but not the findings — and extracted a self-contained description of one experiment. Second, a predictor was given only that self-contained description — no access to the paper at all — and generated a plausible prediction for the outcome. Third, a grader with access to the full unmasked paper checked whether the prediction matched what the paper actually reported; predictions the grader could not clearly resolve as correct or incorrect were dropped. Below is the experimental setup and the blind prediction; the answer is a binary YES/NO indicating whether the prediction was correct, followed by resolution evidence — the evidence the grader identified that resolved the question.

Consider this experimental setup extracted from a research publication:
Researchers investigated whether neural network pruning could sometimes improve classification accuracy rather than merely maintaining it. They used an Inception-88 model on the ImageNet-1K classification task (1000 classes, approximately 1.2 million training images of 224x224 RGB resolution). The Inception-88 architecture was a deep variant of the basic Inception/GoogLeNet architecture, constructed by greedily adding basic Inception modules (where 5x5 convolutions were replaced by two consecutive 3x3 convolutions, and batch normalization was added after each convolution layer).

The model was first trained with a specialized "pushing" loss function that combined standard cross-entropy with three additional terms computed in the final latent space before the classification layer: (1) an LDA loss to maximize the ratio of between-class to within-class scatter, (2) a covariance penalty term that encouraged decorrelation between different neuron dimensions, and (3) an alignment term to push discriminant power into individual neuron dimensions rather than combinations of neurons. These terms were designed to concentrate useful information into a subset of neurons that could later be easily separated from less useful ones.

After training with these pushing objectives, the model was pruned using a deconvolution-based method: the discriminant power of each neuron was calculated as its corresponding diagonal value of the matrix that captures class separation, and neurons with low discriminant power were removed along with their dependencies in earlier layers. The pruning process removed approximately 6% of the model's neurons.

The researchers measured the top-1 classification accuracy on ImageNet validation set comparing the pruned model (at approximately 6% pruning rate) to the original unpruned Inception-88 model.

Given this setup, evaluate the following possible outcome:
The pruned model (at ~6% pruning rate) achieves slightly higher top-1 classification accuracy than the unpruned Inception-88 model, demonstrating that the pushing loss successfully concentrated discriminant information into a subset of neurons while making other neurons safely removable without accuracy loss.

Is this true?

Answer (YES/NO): YES